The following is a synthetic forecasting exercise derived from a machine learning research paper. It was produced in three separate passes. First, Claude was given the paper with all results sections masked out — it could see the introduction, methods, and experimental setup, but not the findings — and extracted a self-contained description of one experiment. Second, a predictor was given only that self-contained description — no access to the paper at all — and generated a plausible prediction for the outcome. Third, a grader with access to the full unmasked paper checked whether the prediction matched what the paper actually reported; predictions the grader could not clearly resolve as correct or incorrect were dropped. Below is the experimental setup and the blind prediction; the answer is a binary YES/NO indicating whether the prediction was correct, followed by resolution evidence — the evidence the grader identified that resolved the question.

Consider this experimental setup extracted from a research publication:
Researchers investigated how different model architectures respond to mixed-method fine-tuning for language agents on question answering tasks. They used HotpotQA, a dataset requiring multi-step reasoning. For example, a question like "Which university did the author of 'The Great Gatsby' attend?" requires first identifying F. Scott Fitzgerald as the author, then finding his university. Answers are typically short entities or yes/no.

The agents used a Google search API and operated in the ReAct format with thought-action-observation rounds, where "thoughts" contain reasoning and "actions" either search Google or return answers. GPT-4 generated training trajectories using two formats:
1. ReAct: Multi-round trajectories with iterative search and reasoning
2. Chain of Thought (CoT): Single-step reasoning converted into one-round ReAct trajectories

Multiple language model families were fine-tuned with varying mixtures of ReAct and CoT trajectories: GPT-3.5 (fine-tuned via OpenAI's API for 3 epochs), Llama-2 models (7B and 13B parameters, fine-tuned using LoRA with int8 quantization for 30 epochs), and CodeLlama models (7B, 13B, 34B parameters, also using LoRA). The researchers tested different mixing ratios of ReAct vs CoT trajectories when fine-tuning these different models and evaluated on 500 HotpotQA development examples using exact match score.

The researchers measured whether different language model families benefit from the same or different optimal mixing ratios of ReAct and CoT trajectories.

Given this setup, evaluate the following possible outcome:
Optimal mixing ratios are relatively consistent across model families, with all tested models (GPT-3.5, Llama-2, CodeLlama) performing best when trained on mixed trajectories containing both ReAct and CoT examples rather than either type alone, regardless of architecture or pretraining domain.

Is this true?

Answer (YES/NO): NO